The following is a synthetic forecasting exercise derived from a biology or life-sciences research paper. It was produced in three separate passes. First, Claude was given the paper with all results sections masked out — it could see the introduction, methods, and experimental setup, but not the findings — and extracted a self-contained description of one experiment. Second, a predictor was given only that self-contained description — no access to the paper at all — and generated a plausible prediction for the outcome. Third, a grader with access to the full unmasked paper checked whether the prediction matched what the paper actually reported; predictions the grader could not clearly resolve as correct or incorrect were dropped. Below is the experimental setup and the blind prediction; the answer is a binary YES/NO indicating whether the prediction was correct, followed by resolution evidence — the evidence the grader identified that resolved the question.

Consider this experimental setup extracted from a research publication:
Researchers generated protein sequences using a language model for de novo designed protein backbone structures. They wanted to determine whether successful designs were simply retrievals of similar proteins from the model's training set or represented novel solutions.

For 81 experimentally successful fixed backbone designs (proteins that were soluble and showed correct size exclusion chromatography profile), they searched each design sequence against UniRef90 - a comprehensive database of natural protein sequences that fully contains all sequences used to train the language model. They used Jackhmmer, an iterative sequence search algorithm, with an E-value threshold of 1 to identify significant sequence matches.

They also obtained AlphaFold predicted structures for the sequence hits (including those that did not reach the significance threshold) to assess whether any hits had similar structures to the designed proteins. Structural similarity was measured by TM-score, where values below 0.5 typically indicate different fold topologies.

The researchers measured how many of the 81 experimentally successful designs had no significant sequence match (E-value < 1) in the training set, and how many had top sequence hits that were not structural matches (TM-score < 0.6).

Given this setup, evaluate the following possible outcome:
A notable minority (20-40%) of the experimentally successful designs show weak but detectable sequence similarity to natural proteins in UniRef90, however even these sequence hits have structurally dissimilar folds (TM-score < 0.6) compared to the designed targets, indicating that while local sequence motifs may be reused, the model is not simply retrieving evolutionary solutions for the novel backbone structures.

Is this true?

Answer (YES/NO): NO